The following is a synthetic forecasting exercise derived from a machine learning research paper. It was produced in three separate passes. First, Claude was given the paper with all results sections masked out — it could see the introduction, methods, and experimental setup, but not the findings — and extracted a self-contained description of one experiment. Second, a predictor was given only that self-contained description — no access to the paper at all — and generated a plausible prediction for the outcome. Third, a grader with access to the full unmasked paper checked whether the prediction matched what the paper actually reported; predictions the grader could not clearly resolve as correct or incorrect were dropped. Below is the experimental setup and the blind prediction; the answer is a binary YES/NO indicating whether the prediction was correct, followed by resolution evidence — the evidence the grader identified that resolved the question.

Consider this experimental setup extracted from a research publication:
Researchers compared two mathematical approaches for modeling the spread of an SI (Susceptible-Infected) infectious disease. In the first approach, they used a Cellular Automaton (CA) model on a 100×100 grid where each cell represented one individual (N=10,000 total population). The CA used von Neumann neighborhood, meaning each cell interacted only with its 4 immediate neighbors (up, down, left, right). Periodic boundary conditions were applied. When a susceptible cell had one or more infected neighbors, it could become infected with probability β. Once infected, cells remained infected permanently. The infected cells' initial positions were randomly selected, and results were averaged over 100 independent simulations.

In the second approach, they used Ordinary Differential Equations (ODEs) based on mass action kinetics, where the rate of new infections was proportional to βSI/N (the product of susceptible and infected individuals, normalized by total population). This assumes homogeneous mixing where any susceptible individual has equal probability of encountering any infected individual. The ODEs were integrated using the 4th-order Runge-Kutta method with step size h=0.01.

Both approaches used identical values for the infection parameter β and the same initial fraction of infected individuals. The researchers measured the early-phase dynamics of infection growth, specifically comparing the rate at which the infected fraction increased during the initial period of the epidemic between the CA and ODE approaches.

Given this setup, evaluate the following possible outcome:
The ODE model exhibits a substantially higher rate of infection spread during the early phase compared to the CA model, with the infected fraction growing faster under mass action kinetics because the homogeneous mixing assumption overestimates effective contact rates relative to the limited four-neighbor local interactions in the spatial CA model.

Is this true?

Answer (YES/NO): NO